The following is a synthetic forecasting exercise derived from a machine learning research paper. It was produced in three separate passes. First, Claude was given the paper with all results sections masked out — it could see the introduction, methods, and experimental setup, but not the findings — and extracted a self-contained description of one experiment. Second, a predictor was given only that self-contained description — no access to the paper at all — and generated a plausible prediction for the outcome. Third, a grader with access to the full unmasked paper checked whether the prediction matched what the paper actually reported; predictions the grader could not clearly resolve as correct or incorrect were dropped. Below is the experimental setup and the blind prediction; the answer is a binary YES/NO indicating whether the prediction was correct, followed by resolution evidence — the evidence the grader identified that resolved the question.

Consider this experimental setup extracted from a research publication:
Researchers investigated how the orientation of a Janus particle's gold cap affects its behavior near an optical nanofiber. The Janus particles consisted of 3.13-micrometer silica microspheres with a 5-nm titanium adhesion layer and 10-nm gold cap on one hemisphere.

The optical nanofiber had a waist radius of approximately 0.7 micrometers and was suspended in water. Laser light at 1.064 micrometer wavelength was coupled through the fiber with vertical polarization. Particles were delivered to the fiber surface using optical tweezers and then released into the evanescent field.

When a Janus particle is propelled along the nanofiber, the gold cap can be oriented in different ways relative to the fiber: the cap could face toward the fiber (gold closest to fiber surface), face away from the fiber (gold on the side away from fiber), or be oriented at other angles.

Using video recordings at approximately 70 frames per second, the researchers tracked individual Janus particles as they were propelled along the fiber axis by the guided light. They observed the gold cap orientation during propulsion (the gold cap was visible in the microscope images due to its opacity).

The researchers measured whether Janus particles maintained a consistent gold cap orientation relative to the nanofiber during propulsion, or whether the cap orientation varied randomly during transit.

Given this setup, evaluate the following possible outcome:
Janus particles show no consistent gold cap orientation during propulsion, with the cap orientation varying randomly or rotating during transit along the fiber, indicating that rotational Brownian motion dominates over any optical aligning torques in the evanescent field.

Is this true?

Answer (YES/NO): NO